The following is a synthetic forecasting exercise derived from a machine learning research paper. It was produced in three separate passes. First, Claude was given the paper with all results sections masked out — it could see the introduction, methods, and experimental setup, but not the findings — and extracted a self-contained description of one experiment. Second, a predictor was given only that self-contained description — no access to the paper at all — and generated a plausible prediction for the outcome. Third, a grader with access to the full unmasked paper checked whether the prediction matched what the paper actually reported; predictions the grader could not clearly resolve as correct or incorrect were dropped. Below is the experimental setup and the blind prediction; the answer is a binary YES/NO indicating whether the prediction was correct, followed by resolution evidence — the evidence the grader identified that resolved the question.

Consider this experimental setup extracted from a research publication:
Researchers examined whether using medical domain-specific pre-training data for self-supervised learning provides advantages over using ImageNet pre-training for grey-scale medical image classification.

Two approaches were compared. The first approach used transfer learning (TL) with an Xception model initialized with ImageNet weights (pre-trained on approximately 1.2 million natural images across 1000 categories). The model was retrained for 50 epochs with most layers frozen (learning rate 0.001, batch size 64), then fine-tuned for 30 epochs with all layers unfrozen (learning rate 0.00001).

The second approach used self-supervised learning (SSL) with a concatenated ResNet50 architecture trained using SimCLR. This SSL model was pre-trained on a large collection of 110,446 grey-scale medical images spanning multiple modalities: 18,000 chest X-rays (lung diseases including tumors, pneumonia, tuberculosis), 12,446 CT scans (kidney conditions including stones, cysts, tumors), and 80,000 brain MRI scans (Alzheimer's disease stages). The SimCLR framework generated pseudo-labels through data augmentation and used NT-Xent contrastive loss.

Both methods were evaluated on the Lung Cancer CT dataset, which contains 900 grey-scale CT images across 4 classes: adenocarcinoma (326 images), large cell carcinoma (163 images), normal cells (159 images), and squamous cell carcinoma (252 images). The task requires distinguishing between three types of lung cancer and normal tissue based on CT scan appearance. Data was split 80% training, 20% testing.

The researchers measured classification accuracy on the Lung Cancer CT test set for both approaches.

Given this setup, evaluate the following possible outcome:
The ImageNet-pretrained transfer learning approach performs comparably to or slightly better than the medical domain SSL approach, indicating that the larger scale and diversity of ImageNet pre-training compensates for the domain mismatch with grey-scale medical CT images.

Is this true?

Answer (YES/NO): NO